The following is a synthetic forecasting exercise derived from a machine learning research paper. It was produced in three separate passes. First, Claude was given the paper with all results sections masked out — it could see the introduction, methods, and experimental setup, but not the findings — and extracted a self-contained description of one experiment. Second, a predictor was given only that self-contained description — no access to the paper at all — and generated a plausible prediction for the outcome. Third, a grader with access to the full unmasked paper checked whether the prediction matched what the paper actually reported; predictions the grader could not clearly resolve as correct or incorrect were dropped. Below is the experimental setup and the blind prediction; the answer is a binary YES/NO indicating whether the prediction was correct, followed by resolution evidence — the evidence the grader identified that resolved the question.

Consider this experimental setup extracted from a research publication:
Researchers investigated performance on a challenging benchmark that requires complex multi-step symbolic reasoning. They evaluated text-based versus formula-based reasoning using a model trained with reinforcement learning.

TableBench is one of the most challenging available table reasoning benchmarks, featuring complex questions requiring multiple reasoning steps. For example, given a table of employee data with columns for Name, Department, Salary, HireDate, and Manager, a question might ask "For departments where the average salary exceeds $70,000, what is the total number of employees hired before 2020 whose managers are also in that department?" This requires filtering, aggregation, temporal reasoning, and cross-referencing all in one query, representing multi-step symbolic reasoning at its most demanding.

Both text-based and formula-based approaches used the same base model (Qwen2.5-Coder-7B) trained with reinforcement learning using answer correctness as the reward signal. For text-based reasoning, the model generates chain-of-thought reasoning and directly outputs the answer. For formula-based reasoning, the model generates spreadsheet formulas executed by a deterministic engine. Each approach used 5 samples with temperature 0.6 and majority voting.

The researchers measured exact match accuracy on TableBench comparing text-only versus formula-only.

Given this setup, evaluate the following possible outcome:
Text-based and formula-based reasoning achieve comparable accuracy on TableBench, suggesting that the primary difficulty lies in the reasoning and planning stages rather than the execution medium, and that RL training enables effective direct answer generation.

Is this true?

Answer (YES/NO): NO